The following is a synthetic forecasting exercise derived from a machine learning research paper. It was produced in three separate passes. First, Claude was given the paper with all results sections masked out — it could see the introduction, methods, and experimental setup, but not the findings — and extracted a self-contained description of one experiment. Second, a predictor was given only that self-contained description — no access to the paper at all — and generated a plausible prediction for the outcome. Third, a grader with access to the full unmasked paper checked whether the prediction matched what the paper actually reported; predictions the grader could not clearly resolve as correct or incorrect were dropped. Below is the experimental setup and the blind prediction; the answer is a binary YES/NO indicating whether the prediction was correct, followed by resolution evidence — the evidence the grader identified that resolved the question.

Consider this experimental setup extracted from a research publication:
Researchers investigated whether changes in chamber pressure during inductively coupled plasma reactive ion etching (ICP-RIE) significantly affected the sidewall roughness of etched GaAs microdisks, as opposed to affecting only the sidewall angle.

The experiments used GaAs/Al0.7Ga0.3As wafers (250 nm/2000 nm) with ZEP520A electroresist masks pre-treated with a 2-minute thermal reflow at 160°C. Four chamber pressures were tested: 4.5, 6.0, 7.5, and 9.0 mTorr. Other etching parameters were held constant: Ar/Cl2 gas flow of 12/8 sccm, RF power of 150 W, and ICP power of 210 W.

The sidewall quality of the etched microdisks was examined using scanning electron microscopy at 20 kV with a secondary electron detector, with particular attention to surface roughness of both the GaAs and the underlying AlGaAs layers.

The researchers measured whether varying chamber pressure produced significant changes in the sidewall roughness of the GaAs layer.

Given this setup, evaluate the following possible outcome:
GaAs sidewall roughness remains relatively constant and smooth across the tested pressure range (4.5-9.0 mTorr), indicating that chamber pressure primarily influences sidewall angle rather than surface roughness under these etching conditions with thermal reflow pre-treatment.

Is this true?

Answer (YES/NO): YES